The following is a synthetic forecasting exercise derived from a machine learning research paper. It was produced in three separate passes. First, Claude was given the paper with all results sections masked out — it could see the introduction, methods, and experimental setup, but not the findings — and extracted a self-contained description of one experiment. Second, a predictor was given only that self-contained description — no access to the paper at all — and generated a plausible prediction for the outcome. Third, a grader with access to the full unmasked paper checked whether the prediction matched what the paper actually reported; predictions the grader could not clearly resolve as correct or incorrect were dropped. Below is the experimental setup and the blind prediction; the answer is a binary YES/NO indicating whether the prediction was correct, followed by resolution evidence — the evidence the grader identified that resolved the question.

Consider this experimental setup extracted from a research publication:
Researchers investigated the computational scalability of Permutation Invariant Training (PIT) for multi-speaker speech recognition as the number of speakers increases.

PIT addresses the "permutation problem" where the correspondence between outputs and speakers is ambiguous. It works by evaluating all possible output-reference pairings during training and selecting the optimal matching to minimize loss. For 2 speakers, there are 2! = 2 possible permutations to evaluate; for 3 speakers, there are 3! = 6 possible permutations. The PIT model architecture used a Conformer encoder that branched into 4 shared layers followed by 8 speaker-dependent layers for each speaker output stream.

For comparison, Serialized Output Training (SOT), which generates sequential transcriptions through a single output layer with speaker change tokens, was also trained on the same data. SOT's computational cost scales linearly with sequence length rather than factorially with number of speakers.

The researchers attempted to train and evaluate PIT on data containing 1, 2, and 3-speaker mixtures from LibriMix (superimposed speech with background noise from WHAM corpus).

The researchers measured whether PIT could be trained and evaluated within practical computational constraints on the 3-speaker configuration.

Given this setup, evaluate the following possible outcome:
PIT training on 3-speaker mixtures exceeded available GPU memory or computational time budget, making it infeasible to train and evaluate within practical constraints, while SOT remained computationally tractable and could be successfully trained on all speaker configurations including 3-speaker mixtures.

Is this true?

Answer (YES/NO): YES